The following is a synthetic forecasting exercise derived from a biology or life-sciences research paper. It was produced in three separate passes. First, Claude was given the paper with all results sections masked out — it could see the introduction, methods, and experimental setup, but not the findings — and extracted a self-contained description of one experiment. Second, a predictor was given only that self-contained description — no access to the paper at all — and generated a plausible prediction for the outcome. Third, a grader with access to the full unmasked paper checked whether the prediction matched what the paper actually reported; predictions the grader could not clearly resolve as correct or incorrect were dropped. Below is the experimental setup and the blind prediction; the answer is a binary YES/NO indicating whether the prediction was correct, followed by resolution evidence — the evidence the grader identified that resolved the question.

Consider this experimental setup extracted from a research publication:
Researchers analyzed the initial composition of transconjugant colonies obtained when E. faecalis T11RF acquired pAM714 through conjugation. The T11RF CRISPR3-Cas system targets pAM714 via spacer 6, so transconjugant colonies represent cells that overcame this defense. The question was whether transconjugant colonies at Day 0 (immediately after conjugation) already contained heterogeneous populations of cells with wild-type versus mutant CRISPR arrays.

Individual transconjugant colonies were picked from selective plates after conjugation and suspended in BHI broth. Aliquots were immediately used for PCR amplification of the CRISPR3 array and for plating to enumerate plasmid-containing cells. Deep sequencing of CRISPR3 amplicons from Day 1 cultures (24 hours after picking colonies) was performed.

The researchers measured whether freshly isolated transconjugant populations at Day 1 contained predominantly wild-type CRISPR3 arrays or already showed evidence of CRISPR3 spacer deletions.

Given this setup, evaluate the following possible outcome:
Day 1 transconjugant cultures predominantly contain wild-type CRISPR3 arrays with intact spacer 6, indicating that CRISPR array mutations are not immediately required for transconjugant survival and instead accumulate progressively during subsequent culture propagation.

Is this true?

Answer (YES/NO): YES